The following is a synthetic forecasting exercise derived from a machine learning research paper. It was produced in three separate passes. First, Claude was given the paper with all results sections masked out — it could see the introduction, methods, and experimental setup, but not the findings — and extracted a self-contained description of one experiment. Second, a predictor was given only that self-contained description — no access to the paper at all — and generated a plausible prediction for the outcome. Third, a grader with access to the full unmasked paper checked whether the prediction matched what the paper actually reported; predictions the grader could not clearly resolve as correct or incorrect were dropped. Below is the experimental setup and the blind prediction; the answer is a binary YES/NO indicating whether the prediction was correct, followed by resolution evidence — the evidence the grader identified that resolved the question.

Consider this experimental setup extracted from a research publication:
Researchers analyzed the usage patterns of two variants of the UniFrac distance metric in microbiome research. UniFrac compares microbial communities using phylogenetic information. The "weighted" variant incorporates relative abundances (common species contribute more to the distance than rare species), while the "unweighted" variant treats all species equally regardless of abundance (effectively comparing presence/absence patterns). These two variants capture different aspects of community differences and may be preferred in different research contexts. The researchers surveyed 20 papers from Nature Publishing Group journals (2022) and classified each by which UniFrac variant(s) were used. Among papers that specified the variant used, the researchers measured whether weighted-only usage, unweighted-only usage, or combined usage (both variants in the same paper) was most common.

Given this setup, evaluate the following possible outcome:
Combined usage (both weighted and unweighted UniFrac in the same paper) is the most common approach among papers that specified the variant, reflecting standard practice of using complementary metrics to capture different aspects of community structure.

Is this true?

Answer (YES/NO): YES